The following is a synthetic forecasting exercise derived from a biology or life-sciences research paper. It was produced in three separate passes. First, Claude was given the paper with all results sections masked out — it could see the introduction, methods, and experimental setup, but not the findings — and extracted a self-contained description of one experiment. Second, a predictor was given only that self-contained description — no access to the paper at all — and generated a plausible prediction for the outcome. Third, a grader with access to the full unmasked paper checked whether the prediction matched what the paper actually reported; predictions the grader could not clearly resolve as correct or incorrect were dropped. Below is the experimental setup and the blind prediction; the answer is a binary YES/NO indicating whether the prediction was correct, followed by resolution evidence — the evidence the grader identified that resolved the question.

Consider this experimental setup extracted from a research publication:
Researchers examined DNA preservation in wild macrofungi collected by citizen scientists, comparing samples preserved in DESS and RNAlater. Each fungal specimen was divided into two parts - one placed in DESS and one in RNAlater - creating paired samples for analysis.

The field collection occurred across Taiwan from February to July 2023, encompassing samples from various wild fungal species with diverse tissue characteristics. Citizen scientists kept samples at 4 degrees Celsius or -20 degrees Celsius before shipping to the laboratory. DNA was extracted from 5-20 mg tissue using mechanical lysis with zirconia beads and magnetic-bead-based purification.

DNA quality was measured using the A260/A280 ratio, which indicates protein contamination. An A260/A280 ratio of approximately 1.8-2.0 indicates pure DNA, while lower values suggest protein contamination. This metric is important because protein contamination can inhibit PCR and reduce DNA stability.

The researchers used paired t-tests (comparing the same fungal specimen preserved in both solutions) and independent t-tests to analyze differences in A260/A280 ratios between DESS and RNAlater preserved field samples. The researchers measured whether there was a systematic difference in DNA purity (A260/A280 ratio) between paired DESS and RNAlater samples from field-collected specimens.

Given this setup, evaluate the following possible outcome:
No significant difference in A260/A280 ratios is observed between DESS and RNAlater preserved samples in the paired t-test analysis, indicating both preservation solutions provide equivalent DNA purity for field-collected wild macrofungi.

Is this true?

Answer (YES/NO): YES